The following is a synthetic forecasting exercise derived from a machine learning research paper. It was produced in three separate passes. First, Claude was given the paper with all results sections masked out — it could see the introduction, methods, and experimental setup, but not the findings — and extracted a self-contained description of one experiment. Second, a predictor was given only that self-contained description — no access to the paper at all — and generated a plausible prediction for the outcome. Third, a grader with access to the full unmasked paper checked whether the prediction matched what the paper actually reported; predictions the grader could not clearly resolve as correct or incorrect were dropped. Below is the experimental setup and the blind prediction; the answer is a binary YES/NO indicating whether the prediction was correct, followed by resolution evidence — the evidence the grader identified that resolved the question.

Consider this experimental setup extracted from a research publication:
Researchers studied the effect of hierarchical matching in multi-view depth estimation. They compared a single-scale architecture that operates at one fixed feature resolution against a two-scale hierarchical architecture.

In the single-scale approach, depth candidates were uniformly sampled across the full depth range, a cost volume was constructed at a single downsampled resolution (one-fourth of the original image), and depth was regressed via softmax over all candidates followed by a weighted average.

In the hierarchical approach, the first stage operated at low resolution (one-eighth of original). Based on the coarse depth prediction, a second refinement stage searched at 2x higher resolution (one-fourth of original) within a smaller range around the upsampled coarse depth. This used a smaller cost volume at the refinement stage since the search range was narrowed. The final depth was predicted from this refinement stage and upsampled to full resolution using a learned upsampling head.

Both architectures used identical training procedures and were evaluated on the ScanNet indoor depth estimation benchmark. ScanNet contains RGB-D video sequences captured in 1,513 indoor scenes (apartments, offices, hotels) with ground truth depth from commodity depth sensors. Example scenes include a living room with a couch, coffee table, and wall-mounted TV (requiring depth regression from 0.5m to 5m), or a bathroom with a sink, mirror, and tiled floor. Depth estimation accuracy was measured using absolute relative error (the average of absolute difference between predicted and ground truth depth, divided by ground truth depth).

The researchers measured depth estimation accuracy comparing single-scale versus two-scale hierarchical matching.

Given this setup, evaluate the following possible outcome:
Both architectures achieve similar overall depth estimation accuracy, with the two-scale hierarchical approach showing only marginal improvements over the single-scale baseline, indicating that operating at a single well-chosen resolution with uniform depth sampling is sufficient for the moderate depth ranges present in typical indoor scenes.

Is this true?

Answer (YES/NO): NO